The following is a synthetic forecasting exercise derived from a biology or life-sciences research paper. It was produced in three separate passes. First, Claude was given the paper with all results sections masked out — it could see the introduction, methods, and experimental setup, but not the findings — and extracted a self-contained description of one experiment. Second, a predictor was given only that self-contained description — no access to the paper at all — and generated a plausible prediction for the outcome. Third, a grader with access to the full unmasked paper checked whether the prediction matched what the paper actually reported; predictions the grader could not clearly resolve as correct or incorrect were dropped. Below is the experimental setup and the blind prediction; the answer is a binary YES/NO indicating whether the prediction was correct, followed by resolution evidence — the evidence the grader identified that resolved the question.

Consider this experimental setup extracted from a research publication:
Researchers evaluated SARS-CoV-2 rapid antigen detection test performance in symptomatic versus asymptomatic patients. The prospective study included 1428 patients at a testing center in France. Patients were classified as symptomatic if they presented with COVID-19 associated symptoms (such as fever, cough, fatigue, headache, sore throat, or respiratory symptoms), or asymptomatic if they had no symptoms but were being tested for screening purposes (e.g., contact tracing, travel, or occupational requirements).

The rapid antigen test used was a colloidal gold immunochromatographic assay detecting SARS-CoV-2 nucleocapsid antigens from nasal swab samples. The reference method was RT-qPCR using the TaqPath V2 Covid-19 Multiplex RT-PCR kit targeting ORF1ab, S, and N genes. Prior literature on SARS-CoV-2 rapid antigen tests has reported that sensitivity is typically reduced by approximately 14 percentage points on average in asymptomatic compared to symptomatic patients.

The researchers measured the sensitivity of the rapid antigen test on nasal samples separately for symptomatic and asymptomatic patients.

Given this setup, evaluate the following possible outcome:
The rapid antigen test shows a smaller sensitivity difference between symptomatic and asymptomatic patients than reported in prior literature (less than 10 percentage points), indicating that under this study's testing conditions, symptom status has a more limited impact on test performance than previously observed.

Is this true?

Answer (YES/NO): YES